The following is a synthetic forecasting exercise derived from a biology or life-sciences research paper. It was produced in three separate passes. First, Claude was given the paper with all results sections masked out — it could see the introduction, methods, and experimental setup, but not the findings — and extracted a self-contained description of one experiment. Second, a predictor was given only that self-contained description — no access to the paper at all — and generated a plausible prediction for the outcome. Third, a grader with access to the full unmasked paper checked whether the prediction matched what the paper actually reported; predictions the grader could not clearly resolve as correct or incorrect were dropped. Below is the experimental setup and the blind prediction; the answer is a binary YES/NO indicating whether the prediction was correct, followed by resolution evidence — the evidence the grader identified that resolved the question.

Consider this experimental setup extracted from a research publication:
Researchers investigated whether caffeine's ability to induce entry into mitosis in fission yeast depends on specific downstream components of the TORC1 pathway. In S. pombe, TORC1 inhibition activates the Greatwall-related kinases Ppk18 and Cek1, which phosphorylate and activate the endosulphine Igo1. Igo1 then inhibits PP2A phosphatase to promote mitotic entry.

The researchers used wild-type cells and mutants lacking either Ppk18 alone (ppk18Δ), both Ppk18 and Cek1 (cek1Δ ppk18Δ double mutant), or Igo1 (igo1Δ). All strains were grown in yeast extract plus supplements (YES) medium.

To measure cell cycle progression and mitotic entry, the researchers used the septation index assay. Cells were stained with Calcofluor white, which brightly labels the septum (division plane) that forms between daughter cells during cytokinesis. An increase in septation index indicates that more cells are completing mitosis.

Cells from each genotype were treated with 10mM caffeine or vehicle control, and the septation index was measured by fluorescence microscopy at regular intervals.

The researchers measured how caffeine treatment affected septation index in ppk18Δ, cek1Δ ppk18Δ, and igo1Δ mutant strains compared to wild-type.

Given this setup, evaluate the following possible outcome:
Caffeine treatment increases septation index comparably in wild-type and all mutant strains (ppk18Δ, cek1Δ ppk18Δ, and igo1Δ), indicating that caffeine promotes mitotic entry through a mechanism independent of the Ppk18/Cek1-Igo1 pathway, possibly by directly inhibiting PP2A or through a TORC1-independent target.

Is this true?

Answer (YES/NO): NO